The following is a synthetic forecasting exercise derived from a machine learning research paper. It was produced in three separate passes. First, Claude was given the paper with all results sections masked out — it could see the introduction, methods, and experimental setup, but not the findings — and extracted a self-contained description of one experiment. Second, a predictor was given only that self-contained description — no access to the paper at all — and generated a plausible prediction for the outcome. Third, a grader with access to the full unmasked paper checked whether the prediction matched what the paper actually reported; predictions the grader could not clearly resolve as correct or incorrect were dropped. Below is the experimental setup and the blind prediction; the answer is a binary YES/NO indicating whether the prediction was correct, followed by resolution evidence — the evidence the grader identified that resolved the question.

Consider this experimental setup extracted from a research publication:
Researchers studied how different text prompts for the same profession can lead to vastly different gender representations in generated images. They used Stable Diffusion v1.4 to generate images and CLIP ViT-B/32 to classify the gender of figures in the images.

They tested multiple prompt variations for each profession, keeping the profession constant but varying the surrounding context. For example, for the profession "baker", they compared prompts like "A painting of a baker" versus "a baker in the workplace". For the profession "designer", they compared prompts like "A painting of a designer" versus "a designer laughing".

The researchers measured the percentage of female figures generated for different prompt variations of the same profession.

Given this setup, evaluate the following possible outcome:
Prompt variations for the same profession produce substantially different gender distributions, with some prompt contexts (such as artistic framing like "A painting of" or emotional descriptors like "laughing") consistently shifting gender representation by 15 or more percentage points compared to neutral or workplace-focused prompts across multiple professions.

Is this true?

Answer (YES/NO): NO